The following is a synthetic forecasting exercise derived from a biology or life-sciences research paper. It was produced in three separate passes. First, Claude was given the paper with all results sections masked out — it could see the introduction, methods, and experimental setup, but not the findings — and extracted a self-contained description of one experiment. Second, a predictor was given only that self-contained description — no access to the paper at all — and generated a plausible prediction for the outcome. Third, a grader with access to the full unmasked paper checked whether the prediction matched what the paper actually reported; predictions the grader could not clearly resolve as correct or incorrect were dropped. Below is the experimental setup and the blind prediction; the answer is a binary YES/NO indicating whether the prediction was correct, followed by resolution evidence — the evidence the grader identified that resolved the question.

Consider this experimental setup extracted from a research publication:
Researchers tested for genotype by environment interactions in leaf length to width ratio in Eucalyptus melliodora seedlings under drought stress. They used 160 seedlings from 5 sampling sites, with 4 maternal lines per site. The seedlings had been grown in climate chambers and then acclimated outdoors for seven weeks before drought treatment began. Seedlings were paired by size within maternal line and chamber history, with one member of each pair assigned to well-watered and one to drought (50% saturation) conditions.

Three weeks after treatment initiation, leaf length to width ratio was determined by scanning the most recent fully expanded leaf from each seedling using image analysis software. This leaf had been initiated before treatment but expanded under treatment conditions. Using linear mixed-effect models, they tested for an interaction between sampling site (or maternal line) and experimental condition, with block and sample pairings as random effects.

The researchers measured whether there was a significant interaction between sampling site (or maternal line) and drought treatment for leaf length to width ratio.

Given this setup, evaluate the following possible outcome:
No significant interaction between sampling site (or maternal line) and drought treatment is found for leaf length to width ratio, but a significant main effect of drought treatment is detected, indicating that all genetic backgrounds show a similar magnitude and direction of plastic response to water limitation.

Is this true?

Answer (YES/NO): NO